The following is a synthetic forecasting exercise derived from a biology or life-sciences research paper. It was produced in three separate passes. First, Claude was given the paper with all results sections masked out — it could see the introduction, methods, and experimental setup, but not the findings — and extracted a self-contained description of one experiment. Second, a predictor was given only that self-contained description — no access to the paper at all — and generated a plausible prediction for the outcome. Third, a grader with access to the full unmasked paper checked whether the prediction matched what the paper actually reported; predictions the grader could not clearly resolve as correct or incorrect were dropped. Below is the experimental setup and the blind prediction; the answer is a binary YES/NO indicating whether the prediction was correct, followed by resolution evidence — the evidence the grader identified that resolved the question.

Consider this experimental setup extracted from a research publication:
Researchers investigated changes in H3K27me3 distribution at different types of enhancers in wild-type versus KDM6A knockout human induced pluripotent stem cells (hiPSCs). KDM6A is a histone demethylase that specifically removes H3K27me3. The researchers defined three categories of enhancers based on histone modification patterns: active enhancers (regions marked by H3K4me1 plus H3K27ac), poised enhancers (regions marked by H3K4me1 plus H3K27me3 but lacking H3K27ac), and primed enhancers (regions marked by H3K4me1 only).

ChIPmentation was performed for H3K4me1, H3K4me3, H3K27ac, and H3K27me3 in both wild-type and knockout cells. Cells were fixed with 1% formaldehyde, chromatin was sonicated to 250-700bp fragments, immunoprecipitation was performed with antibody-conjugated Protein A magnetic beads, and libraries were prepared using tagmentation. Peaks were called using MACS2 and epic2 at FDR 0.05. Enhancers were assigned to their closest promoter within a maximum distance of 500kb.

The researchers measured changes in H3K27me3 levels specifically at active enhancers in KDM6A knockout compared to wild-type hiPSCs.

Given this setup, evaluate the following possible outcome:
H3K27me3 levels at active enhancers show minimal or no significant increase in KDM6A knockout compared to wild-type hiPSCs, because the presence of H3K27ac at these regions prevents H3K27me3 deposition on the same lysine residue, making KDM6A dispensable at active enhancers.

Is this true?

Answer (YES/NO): YES